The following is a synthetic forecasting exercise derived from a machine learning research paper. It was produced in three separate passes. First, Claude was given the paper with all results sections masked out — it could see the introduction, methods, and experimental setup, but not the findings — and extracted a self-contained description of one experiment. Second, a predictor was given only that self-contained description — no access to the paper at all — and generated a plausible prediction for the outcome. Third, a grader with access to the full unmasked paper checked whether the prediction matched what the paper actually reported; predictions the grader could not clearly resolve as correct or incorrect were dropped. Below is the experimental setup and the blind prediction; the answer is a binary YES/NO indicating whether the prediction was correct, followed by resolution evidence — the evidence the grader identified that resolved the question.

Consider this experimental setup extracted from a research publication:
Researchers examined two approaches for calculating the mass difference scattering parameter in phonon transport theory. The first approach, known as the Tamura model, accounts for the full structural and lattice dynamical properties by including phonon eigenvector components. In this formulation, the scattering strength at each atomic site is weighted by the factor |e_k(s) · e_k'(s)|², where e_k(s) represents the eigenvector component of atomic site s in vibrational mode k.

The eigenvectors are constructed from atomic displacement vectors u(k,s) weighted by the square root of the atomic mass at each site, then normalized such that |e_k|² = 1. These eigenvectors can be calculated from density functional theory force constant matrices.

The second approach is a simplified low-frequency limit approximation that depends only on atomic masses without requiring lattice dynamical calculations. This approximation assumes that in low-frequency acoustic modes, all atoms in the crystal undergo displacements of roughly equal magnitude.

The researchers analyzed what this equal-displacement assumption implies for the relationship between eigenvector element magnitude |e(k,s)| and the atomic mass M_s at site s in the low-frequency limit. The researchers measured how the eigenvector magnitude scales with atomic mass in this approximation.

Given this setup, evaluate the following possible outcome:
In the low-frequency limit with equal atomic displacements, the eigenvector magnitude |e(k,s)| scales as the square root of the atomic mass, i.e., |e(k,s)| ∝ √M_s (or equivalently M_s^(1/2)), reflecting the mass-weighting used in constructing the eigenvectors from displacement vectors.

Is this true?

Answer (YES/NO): YES